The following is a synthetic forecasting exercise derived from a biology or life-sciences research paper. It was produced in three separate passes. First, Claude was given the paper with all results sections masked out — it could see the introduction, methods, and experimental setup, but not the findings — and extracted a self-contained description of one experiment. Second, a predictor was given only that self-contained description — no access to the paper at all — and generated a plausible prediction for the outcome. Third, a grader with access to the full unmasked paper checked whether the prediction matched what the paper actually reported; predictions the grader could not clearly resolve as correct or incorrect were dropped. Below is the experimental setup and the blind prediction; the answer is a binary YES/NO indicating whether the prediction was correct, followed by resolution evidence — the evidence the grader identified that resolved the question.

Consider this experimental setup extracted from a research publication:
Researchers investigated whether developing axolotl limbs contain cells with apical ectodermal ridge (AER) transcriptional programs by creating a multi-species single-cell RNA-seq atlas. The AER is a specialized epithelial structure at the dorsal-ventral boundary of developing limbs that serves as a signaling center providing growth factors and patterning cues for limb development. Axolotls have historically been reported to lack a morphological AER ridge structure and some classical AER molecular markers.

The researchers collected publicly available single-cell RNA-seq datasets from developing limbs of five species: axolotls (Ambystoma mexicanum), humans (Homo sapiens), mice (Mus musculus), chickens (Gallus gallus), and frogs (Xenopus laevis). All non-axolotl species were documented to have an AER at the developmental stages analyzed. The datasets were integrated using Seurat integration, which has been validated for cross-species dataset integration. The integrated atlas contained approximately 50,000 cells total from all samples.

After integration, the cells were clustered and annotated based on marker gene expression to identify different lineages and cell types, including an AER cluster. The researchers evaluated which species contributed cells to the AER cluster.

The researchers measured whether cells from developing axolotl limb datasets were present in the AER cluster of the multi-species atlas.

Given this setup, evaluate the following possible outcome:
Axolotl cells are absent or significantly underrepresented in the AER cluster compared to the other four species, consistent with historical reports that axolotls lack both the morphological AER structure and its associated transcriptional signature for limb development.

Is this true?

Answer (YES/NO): NO